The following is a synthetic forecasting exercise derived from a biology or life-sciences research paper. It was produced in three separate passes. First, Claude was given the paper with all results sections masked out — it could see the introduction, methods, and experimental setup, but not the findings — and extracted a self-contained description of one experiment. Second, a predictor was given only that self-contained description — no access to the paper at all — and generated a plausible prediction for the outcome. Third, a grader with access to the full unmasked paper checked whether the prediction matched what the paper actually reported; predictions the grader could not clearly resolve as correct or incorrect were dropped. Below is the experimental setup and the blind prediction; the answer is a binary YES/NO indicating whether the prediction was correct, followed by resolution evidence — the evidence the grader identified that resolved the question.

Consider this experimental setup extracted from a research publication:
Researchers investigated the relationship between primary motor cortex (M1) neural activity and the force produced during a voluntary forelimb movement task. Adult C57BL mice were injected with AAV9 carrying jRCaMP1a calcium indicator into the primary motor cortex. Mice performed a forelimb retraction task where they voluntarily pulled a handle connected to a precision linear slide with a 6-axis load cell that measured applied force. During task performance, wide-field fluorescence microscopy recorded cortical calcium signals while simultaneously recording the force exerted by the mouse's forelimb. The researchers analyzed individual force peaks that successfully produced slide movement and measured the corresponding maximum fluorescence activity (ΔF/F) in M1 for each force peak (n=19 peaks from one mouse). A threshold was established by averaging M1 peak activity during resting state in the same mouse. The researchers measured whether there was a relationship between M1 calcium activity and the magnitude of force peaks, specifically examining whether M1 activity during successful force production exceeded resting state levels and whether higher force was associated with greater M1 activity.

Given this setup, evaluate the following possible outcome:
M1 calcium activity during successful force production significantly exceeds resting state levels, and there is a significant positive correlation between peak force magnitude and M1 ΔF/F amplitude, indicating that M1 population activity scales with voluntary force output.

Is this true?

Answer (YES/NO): NO